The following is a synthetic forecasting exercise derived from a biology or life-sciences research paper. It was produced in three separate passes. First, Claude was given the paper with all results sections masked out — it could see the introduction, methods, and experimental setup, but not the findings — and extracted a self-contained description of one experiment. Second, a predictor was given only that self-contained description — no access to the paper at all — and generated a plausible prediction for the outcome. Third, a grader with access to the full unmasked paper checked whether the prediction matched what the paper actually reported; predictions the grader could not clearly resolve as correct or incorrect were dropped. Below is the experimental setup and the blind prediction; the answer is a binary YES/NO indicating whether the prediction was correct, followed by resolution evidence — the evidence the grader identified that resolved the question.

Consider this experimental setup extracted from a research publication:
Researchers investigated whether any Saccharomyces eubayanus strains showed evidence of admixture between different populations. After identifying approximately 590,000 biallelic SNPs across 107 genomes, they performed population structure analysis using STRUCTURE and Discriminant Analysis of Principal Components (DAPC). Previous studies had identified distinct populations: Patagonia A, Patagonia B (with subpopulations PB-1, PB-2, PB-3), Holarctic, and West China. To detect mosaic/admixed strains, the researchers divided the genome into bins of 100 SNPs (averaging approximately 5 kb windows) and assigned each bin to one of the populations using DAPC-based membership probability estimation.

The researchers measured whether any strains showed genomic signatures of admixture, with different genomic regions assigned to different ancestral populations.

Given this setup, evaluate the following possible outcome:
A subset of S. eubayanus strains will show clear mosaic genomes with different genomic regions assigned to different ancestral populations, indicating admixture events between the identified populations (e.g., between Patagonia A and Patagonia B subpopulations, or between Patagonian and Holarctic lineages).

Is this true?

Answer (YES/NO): YES